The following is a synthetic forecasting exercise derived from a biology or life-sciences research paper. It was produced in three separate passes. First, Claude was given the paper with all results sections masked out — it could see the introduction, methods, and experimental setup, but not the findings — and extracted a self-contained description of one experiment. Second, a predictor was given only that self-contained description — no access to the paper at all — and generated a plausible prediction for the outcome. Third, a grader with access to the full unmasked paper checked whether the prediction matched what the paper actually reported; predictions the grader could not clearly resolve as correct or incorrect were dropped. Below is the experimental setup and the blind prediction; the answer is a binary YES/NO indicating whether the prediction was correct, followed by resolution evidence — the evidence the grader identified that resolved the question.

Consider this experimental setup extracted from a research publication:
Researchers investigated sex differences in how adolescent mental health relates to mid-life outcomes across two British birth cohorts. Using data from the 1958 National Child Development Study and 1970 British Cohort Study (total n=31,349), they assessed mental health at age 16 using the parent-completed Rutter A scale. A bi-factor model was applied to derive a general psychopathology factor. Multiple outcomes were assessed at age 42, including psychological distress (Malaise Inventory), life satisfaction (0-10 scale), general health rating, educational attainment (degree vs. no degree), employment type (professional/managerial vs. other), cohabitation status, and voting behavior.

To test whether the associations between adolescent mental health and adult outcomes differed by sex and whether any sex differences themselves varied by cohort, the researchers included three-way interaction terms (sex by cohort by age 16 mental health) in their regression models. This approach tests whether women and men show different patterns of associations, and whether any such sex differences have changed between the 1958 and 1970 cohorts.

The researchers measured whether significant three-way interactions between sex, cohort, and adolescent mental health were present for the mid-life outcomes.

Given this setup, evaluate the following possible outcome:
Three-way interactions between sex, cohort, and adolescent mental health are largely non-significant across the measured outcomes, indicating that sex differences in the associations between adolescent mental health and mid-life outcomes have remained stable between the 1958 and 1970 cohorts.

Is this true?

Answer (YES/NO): YES